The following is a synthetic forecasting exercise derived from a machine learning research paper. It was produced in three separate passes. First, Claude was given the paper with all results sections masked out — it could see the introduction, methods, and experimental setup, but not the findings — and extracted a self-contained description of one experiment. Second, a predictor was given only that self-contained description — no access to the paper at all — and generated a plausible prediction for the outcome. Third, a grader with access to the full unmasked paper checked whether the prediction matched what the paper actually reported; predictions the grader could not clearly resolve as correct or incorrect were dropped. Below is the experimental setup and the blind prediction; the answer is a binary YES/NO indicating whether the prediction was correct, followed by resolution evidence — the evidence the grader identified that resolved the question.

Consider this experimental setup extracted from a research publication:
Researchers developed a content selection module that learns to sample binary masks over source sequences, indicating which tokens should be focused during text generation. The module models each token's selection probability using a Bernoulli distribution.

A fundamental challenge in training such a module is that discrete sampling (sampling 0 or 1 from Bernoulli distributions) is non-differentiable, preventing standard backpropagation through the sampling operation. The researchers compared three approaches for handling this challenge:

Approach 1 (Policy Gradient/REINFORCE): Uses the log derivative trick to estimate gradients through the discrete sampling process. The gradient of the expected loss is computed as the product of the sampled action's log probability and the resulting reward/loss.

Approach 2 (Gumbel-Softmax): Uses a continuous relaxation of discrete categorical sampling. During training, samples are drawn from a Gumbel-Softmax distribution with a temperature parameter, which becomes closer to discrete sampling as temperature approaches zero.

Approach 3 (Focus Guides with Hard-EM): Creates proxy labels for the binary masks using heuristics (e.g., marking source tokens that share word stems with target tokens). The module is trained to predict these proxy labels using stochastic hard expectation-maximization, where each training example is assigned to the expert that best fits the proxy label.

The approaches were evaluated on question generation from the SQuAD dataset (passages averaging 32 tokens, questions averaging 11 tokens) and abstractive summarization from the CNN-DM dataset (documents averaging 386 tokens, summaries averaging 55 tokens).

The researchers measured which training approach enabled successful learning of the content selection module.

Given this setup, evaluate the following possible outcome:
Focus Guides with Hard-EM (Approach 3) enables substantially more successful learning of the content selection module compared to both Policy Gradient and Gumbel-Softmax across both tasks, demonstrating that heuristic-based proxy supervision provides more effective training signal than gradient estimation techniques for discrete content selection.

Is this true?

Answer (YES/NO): YES